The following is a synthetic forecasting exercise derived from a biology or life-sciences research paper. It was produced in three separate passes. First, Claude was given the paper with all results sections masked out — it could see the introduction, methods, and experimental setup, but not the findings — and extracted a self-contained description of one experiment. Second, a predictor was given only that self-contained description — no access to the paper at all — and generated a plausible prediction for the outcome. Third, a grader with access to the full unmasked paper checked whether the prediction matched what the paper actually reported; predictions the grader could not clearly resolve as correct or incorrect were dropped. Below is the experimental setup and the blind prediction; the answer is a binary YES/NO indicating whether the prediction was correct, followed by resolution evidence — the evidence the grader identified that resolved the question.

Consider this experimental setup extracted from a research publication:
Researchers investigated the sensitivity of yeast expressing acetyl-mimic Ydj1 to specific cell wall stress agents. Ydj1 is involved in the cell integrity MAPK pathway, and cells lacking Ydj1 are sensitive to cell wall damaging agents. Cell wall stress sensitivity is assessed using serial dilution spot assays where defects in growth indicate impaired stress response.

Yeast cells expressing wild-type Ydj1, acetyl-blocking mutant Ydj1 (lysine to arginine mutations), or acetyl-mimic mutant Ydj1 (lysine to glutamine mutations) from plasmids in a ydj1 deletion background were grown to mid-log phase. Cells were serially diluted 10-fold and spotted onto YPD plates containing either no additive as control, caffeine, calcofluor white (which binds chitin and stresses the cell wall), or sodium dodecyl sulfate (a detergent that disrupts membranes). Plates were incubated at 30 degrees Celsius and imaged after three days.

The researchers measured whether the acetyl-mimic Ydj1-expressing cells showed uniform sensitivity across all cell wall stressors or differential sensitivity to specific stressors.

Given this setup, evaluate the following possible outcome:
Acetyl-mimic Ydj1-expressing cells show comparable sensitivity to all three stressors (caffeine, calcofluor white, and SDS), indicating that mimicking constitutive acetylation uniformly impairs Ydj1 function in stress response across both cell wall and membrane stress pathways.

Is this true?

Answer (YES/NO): NO